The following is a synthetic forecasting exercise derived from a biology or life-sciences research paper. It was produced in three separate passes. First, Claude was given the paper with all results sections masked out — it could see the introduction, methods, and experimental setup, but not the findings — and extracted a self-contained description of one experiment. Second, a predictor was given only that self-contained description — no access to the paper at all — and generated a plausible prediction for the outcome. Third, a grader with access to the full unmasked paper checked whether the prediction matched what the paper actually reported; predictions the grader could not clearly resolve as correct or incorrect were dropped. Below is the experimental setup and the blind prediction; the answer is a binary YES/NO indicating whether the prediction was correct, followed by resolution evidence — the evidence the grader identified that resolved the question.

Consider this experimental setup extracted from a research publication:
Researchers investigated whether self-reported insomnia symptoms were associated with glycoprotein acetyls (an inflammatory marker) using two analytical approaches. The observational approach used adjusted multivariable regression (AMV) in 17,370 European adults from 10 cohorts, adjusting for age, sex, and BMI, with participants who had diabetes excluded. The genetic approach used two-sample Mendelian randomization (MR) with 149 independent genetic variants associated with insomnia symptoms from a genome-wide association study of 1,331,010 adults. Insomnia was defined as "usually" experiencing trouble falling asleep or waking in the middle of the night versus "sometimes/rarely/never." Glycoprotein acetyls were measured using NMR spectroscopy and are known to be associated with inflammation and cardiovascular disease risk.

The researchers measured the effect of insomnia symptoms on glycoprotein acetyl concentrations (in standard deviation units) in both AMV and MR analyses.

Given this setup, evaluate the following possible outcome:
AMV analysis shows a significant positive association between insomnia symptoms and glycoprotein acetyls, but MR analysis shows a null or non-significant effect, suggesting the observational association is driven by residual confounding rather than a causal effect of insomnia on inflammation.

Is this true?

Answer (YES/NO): NO